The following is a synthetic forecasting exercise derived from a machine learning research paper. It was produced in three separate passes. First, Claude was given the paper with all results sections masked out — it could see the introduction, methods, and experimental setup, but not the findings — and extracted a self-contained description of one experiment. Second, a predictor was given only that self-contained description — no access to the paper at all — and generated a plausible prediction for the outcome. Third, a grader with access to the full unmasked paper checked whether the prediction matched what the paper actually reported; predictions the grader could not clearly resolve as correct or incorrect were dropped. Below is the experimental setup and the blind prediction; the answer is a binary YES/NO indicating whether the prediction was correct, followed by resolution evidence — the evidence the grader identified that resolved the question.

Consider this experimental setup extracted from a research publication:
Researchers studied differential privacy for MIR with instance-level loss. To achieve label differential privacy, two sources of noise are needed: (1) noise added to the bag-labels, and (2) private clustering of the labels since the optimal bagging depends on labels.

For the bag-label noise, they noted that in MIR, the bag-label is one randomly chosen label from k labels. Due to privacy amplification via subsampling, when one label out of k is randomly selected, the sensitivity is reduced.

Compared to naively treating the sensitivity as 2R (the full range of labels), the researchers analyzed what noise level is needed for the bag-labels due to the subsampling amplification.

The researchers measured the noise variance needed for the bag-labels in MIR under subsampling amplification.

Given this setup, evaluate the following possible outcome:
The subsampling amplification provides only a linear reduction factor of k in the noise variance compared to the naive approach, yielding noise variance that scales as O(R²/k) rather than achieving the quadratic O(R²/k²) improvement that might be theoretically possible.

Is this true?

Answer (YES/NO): NO